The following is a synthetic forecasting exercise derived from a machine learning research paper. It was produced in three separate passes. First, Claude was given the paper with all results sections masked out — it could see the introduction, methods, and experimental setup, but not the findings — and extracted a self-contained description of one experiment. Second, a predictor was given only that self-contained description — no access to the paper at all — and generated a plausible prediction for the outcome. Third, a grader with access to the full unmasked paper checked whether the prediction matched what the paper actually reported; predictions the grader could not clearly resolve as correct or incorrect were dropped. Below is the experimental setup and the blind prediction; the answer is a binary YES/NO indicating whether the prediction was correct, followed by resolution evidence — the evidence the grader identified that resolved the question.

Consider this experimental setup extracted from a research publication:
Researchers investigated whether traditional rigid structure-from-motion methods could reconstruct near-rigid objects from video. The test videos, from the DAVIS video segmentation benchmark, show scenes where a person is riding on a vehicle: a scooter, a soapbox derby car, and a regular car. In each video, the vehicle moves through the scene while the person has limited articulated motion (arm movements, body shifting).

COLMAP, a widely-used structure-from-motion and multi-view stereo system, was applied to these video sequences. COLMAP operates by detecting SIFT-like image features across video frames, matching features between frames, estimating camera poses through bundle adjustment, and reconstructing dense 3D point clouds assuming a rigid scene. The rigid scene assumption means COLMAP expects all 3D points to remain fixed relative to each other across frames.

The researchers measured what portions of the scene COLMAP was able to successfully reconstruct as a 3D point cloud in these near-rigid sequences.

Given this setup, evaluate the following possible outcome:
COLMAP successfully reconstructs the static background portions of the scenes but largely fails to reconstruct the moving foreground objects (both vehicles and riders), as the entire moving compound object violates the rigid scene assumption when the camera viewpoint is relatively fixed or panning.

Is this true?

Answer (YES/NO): NO